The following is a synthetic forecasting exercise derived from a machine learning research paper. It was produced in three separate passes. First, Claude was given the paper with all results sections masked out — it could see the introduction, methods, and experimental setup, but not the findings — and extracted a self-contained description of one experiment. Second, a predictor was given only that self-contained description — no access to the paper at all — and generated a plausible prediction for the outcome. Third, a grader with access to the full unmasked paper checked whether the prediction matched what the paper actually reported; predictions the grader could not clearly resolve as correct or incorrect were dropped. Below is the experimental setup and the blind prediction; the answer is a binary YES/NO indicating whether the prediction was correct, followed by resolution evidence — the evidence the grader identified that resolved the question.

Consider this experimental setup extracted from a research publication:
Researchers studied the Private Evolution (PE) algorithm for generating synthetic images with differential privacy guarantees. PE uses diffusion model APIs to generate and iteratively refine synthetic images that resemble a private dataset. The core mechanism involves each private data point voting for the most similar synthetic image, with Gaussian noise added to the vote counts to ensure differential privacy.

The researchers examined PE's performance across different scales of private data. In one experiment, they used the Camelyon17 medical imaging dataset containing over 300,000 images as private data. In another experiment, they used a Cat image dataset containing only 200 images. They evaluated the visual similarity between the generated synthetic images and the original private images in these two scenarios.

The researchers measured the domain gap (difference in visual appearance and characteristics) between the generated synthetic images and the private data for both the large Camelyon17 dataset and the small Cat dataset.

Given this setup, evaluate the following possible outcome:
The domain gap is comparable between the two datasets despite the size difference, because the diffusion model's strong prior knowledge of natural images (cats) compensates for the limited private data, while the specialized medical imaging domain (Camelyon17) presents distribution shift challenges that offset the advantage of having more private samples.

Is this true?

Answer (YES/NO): NO